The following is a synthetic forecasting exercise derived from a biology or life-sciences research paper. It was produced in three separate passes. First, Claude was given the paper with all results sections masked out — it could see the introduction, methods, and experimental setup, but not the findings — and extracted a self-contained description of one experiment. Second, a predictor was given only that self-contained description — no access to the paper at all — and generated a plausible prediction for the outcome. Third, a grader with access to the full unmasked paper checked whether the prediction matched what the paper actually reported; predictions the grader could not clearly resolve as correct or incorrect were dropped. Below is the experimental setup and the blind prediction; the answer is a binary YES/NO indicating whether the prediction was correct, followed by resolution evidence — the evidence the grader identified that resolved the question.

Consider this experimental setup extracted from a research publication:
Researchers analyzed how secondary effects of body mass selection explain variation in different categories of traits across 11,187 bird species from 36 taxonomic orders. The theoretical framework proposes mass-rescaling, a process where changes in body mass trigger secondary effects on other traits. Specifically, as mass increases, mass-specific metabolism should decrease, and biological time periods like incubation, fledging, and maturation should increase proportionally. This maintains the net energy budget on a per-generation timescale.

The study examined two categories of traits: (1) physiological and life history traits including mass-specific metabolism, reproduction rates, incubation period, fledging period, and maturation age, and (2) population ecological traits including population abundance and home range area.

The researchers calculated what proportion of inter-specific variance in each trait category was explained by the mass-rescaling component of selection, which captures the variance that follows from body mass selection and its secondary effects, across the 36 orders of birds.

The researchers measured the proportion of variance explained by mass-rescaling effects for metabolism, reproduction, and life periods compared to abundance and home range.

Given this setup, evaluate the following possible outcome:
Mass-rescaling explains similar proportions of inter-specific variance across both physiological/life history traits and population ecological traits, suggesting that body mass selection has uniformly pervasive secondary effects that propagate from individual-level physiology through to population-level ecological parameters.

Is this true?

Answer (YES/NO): NO